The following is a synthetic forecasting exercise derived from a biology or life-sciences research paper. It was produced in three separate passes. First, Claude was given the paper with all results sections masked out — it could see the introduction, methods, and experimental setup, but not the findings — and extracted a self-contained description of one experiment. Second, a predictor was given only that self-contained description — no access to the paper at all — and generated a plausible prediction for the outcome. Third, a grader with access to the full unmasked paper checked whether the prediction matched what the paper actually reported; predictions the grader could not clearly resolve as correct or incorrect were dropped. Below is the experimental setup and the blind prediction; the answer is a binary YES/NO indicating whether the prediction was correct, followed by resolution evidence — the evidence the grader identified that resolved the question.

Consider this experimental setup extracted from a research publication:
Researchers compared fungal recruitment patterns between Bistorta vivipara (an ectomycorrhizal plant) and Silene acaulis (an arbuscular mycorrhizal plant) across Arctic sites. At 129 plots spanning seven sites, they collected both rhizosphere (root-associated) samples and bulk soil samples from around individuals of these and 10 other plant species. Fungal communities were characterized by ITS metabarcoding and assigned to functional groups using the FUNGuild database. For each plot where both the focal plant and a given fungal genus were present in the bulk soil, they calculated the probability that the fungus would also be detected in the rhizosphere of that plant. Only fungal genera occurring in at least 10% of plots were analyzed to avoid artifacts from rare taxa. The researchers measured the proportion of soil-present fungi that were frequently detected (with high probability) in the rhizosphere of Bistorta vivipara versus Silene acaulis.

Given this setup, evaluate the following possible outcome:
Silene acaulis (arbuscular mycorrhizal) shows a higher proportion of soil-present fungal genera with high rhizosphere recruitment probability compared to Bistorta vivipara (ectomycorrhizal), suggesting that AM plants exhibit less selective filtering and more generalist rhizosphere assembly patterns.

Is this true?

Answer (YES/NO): NO